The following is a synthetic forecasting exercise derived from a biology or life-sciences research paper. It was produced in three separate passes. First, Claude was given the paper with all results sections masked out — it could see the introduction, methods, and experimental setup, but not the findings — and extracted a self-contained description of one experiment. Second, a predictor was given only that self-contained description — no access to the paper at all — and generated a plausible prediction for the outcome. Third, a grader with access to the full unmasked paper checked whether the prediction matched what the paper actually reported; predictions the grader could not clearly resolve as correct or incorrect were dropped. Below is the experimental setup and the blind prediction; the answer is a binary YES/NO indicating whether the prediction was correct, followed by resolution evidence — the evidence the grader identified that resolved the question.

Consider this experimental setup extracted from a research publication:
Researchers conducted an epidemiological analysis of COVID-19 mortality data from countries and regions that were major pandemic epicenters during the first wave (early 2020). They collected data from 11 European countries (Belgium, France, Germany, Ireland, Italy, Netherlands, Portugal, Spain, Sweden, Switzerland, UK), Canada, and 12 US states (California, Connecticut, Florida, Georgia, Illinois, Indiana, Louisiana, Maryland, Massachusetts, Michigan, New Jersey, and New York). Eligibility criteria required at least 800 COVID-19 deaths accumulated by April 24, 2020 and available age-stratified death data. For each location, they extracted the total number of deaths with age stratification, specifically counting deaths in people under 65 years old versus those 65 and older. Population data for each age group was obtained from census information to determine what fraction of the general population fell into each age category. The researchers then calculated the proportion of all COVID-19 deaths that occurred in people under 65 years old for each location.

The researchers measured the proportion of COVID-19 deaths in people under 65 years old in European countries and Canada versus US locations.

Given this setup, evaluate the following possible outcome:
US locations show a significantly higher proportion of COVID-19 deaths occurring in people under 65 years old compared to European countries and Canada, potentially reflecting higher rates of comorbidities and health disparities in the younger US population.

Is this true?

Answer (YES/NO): YES